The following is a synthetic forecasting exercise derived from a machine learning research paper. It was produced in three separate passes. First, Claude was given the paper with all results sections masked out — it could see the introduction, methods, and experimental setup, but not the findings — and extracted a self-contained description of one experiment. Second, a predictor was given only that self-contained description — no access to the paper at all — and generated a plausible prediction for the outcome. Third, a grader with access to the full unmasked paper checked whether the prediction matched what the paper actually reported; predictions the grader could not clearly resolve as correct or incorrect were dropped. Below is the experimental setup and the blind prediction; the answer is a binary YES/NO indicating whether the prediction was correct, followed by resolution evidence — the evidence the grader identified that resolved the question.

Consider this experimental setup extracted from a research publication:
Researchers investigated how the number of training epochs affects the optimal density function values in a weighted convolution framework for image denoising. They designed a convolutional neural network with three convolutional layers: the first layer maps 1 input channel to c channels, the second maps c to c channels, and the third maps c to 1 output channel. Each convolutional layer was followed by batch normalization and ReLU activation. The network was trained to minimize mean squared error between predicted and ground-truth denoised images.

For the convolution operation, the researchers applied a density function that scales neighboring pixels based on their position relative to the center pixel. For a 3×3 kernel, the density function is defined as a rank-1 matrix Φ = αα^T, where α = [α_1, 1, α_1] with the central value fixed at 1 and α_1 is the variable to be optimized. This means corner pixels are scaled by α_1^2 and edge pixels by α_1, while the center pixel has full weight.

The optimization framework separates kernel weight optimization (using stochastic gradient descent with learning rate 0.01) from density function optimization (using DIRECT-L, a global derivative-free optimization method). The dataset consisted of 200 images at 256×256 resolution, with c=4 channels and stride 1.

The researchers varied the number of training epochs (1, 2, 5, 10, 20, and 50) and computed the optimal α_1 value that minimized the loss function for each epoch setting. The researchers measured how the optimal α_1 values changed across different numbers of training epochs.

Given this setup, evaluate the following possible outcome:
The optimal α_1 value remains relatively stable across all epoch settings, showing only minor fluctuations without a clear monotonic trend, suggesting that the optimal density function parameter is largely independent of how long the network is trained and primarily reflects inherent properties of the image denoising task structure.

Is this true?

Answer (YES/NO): NO